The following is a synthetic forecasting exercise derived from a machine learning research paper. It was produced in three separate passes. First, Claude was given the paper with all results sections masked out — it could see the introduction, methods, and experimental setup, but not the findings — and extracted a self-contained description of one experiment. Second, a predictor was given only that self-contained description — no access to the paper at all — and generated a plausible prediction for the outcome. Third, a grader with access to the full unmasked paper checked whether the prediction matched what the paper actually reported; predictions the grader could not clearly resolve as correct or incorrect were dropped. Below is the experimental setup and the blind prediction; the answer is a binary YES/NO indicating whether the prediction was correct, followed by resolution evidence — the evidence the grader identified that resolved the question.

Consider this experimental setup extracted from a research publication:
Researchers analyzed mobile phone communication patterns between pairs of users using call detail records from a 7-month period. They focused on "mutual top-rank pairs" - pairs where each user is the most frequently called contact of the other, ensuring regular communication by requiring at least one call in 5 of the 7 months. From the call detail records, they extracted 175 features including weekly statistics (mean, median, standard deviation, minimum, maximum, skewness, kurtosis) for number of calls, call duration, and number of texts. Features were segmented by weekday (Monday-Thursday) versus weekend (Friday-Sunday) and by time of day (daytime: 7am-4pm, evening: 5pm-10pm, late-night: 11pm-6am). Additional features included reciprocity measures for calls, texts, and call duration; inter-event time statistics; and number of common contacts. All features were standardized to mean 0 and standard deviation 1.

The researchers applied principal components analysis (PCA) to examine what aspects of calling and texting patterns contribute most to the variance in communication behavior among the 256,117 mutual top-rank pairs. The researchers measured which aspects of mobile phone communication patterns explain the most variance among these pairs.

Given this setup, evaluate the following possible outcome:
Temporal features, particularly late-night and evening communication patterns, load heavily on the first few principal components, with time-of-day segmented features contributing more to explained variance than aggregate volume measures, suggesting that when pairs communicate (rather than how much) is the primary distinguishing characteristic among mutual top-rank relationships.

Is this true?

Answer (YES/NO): NO